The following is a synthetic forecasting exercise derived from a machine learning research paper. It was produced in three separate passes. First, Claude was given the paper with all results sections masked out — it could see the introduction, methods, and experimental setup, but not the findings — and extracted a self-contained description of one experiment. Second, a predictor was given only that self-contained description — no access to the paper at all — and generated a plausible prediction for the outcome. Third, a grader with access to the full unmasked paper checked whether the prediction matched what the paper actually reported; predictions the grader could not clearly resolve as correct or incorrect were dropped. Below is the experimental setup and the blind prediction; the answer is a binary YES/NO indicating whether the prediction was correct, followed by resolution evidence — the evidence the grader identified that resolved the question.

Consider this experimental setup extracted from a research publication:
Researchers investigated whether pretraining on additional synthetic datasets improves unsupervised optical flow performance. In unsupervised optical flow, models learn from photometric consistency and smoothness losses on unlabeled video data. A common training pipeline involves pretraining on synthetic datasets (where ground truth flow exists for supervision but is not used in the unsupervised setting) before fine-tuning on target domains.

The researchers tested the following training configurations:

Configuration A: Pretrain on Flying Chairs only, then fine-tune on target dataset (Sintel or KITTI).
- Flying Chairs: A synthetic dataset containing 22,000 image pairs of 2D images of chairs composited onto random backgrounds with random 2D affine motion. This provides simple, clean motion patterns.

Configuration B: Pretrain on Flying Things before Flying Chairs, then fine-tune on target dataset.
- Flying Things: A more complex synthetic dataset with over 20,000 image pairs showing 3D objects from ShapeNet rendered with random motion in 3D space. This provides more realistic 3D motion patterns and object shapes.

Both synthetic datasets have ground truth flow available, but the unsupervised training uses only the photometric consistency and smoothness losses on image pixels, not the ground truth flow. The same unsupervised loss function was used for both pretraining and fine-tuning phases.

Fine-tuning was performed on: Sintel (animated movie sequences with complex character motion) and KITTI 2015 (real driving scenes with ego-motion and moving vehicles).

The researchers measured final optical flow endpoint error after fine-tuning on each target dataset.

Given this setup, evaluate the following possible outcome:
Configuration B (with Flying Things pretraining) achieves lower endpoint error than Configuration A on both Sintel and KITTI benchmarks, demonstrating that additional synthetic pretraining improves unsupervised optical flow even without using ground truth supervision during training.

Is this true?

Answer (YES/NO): NO